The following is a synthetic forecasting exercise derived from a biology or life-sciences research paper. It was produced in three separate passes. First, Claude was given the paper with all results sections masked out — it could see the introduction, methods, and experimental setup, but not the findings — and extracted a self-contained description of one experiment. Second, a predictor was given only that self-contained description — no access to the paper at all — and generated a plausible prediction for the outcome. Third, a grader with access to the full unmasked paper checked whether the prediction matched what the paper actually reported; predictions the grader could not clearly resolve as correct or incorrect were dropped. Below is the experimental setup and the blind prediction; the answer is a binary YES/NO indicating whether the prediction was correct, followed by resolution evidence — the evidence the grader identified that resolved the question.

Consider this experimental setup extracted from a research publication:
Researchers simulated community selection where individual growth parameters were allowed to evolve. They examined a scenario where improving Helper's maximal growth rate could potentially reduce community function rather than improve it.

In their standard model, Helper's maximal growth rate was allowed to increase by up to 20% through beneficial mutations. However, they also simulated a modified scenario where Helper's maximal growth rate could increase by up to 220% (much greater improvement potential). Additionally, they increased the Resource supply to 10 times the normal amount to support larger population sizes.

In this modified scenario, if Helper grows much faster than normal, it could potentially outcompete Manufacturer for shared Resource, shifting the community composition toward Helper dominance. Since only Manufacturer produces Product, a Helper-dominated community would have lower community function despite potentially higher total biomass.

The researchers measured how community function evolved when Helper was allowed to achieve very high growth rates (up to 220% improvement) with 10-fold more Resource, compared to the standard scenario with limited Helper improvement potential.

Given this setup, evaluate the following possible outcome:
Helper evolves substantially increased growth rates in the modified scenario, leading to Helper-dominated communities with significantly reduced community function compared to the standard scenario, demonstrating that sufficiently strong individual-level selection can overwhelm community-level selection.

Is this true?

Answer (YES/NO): YES